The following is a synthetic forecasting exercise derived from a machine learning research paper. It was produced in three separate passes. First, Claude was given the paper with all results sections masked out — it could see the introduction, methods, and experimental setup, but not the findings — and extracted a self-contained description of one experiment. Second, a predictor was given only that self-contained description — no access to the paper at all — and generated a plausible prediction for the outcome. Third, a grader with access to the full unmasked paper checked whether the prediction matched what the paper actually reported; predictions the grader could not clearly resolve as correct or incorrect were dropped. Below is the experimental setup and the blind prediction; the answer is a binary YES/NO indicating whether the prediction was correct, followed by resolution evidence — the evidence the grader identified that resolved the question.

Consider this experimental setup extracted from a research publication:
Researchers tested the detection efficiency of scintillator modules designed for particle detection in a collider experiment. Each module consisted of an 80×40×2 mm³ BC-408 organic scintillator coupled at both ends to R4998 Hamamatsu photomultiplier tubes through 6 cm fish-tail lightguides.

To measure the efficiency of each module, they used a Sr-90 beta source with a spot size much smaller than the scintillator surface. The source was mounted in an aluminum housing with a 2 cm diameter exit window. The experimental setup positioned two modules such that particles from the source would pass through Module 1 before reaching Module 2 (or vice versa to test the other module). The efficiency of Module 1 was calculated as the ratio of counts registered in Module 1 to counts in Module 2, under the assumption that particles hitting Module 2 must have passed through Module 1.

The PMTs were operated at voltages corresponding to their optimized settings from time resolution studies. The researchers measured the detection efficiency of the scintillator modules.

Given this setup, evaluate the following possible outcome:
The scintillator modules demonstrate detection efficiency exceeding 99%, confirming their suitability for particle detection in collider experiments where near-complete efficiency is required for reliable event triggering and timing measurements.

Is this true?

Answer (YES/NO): NO